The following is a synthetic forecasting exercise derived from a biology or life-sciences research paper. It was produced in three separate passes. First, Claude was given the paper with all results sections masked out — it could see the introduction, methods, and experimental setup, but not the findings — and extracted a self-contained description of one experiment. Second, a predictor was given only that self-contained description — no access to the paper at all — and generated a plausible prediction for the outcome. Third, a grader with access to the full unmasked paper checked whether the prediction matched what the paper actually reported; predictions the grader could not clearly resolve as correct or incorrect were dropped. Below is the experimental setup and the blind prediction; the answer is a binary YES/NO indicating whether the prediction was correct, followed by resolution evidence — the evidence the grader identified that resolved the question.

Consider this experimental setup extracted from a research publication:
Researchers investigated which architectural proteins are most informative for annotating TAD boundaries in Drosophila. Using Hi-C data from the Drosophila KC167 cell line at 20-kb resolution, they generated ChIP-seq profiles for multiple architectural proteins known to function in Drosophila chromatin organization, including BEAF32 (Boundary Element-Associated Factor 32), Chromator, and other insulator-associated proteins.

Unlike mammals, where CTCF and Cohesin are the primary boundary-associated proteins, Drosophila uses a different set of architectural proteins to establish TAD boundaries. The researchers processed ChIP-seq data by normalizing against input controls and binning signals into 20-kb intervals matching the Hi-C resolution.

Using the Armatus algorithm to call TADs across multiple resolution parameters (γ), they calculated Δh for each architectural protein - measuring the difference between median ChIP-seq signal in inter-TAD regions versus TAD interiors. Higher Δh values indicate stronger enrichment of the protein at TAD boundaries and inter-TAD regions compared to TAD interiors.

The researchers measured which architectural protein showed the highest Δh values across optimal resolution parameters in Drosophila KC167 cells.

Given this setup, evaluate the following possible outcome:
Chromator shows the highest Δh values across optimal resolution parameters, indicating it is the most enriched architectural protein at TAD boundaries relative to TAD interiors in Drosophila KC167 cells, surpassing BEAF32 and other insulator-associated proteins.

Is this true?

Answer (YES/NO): NO